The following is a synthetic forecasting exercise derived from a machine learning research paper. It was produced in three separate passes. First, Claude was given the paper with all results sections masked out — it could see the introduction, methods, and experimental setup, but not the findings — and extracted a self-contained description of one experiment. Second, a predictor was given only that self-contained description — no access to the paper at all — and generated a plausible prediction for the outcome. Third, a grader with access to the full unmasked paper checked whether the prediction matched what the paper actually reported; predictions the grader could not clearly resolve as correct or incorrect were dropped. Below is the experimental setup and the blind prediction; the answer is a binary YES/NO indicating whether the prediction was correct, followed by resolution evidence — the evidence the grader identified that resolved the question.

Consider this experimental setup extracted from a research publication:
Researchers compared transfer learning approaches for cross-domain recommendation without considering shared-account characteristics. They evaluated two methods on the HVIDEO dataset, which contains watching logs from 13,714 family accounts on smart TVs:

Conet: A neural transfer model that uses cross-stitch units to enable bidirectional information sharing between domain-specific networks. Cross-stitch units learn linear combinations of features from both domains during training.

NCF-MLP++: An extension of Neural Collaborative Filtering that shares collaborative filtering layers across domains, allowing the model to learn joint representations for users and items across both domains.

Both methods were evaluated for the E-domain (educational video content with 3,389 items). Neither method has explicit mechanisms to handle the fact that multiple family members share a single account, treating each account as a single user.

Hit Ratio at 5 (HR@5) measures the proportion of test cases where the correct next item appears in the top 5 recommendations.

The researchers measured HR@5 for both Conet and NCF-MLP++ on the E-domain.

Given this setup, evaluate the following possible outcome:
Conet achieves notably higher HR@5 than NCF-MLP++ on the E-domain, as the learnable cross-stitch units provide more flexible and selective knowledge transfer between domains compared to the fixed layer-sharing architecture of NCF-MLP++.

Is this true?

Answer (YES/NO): YES